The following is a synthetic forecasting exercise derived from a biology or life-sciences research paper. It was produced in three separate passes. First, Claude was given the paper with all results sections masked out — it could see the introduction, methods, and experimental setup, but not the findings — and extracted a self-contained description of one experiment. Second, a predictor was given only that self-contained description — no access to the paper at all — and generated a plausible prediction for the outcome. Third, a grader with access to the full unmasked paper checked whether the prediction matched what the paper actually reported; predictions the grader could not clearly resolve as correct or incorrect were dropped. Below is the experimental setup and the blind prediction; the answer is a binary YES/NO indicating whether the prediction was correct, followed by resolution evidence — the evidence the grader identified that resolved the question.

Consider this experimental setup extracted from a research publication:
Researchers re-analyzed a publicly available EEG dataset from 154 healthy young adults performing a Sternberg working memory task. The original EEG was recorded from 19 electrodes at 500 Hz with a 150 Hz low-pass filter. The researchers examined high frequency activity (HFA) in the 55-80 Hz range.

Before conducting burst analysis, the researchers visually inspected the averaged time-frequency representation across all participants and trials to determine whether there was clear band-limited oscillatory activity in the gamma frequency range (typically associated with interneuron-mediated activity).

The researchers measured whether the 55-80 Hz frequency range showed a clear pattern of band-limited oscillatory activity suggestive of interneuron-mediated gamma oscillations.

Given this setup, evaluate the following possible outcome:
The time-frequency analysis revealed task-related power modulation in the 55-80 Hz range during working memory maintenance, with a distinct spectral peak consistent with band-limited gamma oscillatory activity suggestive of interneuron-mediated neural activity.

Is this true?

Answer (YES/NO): NO